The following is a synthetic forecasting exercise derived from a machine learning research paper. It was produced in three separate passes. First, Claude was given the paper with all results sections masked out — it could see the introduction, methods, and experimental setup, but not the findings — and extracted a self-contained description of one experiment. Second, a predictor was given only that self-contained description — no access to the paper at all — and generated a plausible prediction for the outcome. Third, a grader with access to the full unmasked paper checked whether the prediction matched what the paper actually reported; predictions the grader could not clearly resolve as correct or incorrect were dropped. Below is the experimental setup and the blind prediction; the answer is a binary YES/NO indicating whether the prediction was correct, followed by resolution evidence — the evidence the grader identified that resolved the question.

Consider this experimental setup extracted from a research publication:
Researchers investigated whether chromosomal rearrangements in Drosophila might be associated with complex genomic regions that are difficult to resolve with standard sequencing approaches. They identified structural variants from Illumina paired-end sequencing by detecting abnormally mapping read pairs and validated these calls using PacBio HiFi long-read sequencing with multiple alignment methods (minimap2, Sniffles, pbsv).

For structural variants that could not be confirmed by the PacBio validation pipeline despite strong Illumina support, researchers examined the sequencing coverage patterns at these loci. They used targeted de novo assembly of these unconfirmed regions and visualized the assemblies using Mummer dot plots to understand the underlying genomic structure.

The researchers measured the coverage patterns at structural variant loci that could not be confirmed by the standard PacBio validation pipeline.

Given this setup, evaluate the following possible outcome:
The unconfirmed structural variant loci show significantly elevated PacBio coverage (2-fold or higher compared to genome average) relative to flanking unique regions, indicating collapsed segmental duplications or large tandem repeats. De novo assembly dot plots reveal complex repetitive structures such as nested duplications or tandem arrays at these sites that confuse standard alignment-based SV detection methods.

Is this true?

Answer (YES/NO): NO